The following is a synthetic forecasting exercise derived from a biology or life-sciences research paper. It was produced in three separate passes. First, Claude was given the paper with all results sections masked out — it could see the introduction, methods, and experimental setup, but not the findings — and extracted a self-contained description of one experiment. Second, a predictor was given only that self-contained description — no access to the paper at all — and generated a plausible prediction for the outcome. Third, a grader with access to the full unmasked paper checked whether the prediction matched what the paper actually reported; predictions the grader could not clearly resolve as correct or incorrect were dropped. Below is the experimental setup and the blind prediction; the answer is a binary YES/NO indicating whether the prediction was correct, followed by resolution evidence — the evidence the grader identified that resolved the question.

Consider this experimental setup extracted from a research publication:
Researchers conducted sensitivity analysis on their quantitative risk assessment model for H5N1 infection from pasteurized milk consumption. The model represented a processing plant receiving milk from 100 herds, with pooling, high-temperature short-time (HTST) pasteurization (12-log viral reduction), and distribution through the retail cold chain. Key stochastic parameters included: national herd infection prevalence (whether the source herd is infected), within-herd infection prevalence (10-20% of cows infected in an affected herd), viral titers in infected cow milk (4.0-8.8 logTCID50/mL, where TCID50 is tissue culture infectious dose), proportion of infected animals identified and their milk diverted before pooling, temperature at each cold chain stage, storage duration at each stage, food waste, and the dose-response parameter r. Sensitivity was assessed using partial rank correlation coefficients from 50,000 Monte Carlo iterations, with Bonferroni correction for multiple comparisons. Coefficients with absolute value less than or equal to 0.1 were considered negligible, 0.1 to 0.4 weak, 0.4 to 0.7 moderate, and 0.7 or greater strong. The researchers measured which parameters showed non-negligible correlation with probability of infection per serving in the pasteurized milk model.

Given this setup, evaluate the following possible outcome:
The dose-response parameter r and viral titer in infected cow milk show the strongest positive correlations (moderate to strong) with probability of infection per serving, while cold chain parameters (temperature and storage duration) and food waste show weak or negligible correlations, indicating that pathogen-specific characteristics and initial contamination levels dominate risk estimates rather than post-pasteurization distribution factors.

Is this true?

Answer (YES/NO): NO